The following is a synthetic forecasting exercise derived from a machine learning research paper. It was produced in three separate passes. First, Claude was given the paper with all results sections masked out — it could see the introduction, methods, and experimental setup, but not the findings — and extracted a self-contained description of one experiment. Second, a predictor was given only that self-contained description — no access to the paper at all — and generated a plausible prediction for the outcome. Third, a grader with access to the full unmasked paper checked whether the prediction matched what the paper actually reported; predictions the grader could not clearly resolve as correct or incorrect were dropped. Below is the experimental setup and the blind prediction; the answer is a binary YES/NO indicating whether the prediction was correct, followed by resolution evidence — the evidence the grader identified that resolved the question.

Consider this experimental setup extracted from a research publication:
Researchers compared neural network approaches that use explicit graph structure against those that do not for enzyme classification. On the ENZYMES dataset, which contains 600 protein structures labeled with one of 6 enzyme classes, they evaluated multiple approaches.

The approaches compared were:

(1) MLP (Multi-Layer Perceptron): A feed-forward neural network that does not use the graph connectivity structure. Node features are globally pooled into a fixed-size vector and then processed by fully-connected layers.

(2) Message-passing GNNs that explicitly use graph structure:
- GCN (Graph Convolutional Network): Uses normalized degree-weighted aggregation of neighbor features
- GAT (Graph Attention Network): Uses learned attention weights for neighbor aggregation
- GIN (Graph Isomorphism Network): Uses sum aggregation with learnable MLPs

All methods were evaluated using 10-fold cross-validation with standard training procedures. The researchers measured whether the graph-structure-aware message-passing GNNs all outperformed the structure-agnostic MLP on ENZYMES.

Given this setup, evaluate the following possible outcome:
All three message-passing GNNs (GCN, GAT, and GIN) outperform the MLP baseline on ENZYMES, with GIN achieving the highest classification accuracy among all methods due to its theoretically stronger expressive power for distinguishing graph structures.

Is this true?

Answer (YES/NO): NO